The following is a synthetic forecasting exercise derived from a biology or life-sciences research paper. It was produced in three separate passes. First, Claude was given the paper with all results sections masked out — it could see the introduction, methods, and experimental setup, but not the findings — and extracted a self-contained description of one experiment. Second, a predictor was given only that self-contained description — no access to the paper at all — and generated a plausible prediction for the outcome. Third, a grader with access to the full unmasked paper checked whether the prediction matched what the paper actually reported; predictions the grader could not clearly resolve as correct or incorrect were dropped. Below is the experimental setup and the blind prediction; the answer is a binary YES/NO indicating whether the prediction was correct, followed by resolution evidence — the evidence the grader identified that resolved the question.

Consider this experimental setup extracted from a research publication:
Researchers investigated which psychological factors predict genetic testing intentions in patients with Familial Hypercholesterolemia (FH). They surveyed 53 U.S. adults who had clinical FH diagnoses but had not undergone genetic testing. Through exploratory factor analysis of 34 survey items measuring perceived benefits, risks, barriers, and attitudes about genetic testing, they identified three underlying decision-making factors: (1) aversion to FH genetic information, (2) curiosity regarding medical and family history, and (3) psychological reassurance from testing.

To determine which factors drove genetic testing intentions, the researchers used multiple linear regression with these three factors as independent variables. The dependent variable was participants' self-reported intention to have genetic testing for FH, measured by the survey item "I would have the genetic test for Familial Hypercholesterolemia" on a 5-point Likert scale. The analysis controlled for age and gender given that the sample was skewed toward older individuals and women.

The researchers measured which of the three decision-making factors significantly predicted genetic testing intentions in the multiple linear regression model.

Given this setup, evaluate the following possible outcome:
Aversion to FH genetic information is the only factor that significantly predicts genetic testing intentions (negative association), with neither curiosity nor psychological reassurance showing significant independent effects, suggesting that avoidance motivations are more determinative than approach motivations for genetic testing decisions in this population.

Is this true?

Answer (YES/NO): NO